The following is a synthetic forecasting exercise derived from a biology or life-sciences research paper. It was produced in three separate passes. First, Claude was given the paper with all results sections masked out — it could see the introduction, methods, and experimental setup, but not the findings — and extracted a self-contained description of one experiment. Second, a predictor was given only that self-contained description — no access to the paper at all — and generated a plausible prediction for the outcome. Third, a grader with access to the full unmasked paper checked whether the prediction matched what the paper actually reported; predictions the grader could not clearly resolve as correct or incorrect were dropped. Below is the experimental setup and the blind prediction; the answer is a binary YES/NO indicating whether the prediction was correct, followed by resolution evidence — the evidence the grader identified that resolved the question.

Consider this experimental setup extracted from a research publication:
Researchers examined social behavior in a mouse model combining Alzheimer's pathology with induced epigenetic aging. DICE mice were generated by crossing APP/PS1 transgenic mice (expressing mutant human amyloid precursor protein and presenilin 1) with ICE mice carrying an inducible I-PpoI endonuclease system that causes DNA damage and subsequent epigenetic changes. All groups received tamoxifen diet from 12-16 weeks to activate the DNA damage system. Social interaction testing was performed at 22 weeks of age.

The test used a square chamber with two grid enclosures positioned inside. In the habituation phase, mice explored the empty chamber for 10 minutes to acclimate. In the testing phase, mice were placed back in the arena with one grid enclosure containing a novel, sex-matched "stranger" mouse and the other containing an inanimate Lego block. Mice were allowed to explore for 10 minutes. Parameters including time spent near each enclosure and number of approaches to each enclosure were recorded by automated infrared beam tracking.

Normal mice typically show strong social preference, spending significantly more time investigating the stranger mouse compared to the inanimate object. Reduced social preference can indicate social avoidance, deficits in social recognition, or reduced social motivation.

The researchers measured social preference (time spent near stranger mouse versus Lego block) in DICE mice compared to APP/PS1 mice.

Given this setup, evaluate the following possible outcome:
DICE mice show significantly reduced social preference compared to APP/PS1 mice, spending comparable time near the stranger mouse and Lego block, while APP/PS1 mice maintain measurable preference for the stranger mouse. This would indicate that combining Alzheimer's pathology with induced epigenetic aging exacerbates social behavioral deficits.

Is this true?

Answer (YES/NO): NO